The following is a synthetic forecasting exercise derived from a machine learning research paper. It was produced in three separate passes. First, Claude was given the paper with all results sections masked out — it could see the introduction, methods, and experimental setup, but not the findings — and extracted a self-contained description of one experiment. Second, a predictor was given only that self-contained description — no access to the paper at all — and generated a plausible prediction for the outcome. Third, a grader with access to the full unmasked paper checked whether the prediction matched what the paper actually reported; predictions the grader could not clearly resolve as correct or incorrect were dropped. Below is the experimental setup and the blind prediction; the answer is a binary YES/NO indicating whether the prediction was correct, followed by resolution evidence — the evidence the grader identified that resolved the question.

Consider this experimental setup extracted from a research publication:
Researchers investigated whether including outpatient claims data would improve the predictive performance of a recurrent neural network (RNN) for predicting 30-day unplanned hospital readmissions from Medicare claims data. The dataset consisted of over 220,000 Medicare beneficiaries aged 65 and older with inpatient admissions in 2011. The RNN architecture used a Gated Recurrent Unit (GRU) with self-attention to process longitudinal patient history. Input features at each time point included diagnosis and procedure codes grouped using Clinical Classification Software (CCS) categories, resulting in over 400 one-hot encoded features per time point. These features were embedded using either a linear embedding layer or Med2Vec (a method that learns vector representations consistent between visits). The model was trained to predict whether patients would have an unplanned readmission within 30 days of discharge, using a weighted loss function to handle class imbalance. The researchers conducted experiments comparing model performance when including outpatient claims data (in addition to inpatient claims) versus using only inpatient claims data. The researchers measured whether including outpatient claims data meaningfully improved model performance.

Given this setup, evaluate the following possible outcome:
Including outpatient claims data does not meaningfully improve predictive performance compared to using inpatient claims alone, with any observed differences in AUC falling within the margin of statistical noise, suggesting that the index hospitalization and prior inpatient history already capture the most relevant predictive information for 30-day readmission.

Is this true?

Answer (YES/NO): YES